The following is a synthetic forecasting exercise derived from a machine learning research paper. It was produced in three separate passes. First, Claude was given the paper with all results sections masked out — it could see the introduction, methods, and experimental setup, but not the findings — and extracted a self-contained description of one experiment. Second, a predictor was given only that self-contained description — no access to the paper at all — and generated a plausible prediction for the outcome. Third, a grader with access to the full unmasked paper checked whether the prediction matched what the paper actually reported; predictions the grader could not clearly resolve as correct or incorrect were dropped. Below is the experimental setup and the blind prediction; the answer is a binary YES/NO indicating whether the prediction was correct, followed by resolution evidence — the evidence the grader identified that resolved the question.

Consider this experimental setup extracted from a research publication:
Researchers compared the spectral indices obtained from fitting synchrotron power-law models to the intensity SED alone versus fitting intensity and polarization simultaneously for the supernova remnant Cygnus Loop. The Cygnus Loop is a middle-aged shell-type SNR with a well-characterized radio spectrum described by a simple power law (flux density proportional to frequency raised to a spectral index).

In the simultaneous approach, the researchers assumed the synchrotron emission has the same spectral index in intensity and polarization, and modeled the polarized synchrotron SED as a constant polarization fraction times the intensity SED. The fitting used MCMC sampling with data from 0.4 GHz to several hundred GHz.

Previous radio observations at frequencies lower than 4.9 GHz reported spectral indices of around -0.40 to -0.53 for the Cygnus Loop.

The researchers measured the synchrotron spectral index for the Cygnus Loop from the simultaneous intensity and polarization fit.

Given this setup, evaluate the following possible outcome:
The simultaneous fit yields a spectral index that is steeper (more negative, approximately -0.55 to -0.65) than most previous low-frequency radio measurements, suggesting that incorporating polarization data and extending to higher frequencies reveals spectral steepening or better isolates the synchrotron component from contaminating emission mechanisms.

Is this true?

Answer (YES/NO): NO